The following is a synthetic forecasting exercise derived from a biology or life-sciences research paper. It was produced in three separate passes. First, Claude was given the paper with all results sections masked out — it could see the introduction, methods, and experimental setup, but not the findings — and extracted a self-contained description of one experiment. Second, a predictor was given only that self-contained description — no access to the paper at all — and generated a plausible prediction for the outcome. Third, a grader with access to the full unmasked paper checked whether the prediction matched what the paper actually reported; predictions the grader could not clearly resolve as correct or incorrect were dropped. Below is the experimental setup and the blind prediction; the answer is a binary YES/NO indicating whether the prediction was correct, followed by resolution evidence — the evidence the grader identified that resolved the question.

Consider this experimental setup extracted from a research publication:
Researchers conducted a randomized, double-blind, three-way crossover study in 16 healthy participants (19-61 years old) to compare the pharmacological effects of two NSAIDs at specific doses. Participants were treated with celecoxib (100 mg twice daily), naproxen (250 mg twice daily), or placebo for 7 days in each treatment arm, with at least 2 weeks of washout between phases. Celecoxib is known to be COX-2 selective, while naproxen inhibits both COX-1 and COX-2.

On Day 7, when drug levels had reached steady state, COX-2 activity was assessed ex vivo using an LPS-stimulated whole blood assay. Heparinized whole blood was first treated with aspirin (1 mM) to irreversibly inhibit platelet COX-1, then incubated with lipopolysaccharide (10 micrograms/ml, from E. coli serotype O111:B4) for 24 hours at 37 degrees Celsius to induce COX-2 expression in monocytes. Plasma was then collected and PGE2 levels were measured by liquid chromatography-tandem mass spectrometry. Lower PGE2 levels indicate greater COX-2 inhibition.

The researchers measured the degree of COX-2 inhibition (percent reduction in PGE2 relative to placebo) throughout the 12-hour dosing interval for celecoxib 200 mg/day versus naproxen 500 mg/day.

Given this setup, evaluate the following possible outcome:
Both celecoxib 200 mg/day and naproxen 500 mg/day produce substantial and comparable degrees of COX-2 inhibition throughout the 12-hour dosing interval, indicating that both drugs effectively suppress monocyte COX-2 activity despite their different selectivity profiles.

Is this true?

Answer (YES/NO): NO